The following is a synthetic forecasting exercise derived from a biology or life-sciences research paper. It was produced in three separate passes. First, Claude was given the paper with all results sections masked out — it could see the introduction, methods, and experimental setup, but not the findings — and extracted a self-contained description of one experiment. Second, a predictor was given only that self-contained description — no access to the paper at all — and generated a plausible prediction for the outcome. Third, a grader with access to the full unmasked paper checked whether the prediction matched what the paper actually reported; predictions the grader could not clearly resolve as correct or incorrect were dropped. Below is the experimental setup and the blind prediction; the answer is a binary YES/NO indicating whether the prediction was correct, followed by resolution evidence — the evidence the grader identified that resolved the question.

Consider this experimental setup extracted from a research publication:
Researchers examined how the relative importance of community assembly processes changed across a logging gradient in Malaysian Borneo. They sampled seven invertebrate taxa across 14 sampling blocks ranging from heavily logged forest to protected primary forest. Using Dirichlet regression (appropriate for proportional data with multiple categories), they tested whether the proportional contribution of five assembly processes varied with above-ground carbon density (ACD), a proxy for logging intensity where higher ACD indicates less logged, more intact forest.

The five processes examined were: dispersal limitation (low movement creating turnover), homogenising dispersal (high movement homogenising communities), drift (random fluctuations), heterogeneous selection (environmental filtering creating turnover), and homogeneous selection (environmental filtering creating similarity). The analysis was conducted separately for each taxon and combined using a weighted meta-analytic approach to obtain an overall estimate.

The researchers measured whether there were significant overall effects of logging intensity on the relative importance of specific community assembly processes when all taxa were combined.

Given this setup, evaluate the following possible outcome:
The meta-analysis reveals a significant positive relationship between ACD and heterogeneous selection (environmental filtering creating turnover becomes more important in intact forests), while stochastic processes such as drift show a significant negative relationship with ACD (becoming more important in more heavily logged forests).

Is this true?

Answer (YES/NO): NO